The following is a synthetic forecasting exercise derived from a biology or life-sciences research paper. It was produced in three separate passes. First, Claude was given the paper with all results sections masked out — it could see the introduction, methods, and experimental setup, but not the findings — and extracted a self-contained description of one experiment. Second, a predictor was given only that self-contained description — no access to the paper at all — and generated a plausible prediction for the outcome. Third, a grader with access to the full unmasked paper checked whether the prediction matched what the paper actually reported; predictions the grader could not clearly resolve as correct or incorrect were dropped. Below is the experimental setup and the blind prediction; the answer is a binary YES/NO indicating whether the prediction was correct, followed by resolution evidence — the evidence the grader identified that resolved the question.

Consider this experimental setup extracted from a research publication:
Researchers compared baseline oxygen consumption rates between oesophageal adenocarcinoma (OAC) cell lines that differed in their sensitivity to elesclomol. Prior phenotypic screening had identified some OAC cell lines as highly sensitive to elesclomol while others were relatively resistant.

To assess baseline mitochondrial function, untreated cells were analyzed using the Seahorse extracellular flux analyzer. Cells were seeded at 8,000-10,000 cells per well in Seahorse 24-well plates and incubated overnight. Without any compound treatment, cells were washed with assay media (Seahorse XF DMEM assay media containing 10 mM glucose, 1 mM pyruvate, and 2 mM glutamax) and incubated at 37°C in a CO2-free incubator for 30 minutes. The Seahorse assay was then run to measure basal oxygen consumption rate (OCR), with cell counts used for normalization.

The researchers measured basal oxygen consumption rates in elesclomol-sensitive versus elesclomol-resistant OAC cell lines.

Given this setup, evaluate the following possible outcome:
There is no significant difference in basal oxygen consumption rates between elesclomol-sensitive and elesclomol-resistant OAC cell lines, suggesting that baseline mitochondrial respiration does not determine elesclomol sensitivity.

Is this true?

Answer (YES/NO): YES